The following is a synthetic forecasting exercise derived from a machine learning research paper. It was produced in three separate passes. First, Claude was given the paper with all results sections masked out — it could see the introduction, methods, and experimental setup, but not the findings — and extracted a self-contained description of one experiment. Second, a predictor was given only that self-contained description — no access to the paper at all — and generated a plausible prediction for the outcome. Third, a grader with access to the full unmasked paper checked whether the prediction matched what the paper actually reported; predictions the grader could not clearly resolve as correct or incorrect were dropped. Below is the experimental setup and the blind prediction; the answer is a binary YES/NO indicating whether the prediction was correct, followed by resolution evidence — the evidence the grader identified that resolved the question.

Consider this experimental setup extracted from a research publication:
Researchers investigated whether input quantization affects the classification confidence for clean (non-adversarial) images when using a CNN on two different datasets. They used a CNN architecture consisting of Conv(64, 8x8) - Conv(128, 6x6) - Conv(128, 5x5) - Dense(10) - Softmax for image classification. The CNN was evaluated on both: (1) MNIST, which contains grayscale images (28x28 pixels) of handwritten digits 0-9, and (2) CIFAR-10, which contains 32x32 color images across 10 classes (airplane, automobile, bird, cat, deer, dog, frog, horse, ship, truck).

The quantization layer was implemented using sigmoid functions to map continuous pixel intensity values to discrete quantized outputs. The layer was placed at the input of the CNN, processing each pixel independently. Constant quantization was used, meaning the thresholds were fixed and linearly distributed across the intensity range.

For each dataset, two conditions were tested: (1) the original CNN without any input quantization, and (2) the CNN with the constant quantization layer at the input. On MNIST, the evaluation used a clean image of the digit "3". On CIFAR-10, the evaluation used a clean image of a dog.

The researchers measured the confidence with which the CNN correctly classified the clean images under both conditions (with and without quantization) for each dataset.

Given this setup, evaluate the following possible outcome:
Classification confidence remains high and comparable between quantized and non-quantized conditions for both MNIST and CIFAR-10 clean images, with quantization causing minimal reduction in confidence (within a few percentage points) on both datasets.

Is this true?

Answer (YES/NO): NO